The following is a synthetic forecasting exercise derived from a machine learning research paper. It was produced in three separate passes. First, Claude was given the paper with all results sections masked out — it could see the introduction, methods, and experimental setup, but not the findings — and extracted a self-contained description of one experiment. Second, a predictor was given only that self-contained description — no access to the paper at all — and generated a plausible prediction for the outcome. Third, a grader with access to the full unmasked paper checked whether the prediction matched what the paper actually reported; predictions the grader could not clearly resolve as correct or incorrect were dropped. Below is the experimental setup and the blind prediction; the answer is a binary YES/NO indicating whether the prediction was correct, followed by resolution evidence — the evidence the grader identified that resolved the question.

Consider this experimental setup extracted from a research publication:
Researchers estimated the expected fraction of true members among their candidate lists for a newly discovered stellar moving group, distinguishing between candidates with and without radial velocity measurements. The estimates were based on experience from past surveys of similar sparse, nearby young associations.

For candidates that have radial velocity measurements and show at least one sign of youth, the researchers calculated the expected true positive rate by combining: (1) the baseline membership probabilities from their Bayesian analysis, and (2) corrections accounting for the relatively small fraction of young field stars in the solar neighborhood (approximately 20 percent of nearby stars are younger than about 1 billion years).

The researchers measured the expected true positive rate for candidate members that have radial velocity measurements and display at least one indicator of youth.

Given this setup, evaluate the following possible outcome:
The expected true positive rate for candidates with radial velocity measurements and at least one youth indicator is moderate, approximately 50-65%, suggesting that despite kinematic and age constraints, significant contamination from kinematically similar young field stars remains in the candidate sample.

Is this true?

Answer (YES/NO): NO